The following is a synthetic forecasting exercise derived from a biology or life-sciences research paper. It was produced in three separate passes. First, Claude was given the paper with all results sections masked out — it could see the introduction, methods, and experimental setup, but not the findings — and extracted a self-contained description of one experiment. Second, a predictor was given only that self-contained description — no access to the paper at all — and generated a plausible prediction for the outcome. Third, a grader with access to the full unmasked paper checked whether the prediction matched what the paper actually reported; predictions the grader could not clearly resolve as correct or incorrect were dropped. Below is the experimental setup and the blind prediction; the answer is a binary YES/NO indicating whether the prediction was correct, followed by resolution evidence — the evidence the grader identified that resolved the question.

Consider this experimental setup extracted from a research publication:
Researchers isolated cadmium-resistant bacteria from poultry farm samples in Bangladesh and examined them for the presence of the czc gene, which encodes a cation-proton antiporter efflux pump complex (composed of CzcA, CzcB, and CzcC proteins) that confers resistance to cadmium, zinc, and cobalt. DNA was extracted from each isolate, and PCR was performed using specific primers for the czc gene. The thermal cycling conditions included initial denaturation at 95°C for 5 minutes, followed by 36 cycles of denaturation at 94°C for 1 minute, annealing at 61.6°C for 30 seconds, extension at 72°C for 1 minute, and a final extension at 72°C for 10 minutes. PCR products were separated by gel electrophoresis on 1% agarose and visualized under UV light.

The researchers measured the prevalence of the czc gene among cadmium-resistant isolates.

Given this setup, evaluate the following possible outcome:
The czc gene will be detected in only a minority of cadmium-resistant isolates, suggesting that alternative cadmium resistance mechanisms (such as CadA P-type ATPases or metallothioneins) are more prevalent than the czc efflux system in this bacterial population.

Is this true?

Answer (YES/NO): YES